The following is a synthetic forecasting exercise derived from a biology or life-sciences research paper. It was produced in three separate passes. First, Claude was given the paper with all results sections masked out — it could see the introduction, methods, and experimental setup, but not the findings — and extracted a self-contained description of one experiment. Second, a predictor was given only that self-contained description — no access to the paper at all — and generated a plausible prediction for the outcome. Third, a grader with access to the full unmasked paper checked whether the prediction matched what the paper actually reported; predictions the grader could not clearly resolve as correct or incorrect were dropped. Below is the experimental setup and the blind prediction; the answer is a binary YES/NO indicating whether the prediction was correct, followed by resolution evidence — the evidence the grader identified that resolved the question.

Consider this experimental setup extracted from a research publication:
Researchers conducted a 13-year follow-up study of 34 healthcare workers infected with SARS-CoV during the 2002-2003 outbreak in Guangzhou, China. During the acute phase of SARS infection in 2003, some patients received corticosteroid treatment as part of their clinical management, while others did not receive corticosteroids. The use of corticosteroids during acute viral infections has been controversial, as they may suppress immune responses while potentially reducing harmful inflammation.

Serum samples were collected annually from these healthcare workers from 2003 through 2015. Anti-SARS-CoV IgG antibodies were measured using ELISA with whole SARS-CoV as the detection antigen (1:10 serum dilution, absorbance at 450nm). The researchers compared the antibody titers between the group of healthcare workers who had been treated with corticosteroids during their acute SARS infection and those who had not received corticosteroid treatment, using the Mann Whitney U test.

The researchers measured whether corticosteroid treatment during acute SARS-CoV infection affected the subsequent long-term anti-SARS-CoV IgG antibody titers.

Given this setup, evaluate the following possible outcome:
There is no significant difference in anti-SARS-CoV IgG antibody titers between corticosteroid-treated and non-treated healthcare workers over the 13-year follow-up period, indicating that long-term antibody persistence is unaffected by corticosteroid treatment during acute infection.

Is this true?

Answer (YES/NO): NO